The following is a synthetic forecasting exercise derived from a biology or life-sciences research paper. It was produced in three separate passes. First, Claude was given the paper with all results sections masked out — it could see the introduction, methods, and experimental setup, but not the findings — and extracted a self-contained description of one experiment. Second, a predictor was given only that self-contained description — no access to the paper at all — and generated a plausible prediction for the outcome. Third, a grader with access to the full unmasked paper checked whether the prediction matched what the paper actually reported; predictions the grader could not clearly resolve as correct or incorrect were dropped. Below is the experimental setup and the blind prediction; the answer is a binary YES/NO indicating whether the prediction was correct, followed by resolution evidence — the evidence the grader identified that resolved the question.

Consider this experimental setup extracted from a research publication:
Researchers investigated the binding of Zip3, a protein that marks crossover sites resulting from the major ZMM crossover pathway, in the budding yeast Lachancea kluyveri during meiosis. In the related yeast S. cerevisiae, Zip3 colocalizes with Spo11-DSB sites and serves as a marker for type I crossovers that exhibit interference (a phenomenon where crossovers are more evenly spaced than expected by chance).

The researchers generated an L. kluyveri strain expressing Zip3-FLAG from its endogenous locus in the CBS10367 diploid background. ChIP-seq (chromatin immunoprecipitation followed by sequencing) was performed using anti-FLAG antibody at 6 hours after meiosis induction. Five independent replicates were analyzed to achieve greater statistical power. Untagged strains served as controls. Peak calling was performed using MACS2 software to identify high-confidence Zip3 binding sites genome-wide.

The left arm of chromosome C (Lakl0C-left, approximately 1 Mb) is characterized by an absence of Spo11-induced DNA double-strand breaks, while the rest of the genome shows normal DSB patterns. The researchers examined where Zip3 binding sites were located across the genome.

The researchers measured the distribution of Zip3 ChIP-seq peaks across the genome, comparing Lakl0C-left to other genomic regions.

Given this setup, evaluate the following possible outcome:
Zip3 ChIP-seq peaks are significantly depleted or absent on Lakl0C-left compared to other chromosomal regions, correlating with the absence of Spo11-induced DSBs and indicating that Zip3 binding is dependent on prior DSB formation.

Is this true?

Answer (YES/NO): YES